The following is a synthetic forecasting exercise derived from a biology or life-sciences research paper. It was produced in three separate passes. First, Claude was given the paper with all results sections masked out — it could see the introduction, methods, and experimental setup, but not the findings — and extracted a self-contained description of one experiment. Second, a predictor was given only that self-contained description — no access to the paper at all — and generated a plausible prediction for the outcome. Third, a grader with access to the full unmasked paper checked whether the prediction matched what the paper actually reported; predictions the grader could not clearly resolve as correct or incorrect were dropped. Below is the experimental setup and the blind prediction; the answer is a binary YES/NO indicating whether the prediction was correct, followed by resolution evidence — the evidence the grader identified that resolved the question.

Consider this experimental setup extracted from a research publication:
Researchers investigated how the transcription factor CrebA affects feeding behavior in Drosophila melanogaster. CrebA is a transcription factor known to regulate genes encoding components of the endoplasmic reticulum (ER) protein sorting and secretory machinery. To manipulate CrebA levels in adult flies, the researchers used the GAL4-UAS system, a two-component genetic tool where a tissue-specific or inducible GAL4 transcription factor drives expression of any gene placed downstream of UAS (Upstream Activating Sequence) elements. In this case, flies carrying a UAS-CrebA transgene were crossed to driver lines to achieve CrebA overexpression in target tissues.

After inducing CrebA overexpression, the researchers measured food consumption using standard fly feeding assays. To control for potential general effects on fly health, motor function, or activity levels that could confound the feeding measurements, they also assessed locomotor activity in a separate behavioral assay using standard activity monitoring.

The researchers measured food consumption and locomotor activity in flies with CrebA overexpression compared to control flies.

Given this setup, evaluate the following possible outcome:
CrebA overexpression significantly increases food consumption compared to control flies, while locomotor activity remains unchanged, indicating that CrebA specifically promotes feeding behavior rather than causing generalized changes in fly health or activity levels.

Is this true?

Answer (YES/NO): NO